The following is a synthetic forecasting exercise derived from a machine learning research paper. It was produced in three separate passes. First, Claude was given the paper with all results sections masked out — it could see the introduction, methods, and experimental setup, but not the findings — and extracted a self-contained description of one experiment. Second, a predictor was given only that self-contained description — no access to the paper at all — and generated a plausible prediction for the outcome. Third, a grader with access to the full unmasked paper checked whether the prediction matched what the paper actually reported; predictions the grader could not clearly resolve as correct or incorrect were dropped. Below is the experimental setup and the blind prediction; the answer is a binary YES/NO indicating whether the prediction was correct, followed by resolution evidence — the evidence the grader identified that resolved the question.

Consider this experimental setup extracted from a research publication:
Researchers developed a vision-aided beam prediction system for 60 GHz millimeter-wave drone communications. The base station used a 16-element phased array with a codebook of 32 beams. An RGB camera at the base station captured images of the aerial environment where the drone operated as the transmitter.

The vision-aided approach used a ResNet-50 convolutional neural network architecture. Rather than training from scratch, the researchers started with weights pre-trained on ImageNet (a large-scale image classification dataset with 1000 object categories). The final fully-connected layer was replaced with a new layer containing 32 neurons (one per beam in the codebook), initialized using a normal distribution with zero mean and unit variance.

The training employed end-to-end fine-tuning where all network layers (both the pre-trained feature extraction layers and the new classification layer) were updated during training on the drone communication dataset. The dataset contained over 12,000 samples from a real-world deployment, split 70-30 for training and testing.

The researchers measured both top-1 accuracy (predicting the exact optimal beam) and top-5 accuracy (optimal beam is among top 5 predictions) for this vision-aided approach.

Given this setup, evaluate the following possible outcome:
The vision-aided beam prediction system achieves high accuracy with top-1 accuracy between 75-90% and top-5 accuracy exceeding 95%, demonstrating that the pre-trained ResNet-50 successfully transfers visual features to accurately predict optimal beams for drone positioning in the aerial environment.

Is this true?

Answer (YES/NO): YES